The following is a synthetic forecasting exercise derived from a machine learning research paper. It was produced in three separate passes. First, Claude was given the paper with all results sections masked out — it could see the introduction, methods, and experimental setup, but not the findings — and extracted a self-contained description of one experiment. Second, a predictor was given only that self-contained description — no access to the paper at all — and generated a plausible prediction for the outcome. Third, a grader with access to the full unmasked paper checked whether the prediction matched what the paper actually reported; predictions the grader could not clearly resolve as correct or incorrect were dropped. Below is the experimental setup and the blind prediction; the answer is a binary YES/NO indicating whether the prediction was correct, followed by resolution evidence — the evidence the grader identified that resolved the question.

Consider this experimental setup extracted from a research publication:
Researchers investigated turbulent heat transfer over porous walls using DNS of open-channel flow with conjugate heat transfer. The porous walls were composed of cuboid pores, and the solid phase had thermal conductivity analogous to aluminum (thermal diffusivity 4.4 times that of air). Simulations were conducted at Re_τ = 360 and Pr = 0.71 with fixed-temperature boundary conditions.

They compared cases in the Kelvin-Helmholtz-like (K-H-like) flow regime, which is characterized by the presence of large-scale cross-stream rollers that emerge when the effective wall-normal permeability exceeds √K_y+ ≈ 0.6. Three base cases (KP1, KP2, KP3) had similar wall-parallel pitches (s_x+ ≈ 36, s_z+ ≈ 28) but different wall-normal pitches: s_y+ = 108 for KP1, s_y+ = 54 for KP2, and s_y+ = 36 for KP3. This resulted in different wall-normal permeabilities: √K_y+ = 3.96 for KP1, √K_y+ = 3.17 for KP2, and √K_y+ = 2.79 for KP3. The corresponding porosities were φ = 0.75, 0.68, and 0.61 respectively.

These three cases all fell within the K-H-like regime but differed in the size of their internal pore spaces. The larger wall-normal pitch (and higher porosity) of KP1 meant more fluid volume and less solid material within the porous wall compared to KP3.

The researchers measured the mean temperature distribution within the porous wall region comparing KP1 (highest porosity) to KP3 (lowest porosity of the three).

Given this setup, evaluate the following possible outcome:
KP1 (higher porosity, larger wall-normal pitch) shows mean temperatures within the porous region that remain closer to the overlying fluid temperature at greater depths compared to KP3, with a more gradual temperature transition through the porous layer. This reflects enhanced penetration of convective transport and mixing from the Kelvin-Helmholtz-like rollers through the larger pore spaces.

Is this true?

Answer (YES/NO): YES